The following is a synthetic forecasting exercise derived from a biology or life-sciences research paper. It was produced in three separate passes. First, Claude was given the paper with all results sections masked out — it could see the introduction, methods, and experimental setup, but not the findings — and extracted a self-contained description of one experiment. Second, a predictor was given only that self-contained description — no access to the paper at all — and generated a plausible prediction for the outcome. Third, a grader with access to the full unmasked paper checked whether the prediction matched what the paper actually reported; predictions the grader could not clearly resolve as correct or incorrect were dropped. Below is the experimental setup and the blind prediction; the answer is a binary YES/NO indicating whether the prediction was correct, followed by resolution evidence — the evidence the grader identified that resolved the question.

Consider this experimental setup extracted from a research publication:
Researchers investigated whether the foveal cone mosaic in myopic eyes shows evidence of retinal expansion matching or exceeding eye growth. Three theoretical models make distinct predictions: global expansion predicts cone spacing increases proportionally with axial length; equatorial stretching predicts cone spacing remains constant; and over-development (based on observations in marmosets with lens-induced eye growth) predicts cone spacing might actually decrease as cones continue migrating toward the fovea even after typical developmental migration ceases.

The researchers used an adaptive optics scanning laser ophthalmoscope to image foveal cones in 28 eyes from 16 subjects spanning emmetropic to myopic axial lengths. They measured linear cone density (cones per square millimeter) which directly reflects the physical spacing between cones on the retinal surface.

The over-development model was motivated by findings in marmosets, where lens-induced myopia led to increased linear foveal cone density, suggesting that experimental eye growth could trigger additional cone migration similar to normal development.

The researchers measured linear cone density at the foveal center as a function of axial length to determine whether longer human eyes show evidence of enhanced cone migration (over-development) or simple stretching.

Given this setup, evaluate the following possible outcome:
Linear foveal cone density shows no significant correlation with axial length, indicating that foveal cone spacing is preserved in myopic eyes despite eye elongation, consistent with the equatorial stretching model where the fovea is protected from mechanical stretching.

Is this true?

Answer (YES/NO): NO